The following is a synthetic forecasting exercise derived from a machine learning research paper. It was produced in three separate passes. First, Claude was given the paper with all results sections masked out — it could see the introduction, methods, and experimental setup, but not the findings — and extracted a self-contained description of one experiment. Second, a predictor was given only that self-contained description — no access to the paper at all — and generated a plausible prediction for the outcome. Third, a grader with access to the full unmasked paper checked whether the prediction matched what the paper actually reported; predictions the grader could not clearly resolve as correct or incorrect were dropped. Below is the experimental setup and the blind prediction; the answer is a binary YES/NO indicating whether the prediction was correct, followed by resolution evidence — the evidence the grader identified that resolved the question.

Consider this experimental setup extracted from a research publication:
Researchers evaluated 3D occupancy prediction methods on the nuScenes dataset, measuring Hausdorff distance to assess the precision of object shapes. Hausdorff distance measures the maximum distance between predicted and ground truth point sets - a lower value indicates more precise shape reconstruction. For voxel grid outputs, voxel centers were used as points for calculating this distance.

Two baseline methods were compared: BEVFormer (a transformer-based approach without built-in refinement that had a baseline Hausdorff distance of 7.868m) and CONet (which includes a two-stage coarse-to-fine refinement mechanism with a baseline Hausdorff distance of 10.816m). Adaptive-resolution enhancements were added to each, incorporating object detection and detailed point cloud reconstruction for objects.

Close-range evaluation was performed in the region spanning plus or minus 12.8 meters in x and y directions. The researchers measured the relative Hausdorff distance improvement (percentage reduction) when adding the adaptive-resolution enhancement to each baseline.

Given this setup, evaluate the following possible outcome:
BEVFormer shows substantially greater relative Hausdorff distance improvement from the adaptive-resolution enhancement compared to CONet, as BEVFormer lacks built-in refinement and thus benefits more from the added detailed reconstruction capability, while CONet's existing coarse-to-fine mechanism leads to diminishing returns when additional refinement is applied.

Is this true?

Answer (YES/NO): NO